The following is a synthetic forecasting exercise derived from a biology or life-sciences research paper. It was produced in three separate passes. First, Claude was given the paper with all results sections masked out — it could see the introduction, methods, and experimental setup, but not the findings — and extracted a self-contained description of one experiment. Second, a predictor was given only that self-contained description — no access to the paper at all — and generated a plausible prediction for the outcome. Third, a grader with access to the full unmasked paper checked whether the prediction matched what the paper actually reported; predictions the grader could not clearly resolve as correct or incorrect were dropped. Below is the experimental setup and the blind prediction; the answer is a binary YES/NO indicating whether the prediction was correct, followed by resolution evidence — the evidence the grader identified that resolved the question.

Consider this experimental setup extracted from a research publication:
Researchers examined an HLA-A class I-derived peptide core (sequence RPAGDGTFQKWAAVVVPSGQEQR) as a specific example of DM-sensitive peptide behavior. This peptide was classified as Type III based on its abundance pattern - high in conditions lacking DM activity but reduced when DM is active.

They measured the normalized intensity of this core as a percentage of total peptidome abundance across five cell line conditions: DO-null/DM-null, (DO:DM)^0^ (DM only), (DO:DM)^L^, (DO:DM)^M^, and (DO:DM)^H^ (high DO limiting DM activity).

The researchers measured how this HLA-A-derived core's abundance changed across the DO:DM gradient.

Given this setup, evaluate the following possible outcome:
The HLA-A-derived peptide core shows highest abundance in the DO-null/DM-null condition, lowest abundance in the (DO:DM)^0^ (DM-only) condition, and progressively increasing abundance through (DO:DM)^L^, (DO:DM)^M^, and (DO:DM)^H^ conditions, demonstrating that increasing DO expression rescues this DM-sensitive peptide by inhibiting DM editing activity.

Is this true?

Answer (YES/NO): NO